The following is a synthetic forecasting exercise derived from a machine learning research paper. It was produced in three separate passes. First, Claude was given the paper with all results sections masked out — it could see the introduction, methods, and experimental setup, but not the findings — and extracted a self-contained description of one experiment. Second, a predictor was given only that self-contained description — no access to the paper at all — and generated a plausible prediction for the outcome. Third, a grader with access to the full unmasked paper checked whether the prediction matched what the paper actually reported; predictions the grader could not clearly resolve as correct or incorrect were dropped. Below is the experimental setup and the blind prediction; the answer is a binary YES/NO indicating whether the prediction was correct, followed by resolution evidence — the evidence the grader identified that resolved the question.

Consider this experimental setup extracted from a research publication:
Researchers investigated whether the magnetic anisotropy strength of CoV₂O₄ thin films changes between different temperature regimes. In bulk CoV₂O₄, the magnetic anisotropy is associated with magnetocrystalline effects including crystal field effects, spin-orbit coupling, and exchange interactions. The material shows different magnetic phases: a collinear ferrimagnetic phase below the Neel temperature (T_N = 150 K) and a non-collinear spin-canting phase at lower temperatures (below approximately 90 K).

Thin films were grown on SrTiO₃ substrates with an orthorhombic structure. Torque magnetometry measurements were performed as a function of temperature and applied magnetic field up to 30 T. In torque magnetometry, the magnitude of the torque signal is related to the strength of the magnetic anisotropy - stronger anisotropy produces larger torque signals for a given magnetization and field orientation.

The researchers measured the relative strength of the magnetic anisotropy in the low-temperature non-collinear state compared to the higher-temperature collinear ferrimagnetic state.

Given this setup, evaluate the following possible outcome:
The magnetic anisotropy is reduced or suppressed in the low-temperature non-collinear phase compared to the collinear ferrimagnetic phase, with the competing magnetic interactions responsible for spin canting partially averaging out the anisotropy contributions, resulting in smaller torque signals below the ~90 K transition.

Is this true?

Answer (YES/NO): NO